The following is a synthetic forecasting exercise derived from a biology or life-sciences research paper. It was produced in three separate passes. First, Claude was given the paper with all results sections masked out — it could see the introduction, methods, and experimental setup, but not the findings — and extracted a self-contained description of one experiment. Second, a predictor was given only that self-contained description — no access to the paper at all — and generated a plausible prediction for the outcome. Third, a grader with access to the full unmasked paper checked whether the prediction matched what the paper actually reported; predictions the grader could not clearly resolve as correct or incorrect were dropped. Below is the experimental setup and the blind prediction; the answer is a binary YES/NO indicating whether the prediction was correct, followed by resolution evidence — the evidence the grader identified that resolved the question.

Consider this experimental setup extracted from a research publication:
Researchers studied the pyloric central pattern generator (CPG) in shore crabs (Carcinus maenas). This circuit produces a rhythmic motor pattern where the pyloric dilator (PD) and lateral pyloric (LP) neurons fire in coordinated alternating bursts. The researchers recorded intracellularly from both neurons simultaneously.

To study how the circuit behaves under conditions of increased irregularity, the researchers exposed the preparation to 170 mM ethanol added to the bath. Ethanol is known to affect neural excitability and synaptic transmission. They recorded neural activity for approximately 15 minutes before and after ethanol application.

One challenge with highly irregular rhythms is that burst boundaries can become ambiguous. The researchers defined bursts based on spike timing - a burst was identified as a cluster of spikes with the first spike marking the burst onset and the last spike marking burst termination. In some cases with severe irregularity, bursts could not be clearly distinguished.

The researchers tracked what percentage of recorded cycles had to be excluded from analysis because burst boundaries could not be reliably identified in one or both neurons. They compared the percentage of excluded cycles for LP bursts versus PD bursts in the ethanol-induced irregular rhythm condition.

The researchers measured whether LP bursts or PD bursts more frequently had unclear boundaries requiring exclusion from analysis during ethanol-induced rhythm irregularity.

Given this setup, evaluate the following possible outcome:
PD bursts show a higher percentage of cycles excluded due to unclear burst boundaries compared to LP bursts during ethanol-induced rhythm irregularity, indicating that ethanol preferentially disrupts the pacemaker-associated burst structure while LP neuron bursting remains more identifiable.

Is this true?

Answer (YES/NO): YES